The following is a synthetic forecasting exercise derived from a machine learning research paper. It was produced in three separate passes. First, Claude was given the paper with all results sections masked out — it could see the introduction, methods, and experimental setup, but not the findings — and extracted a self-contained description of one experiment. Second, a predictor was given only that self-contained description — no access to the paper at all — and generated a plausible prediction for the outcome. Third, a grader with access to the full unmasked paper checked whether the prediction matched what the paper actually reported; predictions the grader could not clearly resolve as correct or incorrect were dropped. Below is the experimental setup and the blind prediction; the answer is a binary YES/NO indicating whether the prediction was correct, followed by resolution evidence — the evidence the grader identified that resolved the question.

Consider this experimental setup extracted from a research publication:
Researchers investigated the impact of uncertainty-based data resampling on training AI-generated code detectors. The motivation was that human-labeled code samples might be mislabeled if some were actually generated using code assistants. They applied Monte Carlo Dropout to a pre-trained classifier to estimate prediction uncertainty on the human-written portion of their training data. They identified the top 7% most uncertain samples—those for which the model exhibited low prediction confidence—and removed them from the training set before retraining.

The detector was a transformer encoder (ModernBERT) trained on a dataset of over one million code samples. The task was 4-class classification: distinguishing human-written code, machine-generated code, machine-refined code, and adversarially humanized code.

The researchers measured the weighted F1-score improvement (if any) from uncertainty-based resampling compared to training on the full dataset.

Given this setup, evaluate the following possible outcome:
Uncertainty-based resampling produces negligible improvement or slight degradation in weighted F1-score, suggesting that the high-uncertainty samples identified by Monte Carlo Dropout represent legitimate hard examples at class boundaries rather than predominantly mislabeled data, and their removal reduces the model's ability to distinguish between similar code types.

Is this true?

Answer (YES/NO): NO